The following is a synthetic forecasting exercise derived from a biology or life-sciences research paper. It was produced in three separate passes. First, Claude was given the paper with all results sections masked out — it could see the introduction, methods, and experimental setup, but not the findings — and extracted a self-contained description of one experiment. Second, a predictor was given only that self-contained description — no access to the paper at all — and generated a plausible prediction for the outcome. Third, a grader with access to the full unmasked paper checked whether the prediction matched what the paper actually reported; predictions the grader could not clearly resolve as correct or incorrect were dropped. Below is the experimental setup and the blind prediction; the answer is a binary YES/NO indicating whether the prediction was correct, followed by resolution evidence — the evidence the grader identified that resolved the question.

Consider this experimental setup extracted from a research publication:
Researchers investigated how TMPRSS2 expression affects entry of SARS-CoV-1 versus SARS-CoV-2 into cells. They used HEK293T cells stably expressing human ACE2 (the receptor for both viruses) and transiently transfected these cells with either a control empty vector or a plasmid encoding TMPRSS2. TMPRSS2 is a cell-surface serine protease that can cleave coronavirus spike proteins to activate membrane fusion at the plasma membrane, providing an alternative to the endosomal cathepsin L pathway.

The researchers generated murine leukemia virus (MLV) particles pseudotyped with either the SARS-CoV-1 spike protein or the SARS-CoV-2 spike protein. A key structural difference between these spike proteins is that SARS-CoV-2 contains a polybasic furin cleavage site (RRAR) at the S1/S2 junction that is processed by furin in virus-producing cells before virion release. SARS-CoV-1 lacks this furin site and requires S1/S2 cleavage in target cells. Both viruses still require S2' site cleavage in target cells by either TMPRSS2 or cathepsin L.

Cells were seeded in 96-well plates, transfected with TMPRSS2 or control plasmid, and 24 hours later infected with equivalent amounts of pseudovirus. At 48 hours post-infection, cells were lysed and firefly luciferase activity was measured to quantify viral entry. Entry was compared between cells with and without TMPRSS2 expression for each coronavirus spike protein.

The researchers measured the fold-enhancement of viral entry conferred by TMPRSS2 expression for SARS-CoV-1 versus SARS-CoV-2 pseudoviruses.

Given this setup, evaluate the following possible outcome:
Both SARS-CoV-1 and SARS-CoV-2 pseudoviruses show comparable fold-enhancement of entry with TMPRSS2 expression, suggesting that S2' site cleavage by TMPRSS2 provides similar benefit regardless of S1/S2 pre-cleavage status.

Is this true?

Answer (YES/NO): NO